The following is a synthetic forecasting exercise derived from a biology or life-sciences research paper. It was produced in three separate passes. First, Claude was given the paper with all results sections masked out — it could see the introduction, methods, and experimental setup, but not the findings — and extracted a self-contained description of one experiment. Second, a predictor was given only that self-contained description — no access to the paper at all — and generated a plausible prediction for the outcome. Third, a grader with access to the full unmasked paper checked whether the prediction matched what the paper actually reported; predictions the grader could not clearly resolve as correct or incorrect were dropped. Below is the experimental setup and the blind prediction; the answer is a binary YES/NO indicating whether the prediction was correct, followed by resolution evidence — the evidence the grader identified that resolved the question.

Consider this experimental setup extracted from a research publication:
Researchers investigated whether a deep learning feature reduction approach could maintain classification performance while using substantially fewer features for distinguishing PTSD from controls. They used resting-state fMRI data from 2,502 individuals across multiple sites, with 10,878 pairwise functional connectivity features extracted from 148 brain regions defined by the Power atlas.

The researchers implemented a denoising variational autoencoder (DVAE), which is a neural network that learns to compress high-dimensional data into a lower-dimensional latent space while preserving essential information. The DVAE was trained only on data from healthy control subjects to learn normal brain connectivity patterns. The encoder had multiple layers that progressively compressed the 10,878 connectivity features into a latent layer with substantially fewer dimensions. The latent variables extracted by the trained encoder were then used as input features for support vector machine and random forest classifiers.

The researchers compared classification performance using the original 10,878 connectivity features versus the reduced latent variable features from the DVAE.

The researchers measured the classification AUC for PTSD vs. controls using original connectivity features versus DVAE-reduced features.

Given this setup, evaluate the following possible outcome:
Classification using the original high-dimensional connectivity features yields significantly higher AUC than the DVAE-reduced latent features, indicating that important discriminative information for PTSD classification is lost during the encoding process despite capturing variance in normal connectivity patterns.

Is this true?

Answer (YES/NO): NO